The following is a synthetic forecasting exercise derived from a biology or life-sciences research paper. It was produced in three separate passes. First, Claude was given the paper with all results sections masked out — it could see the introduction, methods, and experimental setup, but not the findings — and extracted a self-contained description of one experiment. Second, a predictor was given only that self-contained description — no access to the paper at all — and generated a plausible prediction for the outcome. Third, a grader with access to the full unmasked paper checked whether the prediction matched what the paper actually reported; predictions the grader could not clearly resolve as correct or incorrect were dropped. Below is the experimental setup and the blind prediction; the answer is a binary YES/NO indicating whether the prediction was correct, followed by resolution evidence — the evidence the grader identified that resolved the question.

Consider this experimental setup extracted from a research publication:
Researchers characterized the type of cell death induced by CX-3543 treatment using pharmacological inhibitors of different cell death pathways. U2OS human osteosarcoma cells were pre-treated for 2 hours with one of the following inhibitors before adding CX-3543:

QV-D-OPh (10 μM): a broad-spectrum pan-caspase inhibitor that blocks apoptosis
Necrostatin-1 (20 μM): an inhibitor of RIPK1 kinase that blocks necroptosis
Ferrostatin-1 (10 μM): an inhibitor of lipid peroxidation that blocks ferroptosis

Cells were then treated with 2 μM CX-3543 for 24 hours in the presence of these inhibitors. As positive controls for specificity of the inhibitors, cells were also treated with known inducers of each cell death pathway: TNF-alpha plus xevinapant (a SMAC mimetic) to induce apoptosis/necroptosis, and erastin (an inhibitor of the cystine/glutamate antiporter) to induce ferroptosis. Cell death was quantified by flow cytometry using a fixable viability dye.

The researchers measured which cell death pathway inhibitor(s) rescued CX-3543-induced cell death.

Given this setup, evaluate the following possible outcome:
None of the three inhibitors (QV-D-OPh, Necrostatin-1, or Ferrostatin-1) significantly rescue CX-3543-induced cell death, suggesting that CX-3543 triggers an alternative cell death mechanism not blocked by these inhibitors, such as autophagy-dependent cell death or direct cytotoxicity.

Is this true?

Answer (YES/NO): YES